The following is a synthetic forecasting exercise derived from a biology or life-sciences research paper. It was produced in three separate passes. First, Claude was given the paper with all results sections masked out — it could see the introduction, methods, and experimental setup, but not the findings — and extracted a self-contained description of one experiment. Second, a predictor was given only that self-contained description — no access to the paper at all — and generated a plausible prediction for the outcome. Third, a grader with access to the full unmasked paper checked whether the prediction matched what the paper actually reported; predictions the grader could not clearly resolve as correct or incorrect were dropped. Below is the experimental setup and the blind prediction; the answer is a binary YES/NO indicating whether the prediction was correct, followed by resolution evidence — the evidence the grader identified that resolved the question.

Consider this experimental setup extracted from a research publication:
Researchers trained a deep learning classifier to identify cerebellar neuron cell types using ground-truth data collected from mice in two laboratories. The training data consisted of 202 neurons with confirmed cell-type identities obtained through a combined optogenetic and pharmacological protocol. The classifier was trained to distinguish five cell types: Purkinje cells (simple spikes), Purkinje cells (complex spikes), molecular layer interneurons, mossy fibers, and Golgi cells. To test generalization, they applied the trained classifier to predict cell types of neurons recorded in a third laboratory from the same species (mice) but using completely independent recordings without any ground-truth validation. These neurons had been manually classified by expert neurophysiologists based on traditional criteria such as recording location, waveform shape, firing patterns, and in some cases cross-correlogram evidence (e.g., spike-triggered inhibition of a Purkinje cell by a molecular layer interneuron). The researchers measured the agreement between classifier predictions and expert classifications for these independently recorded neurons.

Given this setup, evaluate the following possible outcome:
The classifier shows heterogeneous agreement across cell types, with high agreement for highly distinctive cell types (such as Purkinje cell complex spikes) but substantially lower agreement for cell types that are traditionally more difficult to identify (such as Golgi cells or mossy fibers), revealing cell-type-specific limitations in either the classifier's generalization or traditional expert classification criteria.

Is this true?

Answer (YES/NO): NO